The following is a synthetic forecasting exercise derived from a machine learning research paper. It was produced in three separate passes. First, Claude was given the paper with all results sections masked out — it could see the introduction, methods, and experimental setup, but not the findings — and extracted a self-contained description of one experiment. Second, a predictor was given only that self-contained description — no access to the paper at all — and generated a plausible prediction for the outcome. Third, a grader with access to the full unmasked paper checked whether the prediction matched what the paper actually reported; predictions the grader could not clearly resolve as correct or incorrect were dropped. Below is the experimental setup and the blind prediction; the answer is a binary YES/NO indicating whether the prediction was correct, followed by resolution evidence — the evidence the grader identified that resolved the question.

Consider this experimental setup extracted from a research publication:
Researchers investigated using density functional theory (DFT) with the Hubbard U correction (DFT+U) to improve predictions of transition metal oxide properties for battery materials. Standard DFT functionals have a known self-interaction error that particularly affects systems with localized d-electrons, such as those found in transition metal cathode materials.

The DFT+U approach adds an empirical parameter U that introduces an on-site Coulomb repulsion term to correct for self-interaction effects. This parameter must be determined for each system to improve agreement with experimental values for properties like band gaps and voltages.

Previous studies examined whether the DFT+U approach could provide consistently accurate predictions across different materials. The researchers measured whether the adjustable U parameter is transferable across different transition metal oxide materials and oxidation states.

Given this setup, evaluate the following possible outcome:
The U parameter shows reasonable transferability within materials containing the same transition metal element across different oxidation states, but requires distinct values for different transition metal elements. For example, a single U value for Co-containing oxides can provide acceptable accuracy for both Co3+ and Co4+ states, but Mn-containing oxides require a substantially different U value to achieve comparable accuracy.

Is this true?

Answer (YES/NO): NO